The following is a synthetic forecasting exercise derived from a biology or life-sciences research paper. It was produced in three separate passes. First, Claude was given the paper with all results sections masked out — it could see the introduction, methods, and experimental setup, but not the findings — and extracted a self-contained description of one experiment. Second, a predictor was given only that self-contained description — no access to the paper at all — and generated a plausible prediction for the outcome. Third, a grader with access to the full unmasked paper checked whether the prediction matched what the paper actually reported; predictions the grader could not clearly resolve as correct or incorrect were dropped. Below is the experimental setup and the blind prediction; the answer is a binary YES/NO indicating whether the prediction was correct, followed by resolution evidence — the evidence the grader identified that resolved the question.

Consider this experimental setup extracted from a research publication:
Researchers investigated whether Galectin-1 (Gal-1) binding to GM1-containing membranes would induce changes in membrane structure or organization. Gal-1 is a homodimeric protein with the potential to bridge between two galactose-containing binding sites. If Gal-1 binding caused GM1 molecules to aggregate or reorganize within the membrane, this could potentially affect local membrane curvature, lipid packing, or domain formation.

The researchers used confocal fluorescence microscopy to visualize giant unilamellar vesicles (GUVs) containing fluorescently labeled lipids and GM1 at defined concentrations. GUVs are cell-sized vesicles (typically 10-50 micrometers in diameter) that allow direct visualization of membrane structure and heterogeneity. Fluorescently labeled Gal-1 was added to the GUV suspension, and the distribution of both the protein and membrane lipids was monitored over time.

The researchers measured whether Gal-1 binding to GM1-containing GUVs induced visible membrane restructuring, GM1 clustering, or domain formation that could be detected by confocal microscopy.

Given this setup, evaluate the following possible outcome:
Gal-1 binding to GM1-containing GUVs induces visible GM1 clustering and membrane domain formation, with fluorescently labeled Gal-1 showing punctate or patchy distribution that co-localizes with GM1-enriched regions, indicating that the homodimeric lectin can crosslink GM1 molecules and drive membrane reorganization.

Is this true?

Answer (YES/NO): NO